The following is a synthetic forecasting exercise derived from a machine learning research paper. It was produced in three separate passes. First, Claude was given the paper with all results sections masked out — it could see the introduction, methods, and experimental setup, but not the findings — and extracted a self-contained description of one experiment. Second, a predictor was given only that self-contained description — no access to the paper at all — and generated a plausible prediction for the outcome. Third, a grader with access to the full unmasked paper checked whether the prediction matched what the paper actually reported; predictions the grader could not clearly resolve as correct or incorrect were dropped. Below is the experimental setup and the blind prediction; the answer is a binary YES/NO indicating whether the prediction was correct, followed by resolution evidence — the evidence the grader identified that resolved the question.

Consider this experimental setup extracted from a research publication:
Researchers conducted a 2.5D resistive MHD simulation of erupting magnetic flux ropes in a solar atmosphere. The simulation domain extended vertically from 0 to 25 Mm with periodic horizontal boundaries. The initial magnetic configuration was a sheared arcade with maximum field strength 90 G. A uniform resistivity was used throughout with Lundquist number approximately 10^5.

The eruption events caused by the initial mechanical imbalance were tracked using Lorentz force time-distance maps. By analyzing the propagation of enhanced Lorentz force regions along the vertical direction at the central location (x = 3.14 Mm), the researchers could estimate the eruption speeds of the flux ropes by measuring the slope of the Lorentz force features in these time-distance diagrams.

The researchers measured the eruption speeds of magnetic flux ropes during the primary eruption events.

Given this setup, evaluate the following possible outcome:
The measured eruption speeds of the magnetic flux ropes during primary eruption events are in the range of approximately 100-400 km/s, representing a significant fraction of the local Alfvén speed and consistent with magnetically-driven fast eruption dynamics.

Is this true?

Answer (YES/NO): NO